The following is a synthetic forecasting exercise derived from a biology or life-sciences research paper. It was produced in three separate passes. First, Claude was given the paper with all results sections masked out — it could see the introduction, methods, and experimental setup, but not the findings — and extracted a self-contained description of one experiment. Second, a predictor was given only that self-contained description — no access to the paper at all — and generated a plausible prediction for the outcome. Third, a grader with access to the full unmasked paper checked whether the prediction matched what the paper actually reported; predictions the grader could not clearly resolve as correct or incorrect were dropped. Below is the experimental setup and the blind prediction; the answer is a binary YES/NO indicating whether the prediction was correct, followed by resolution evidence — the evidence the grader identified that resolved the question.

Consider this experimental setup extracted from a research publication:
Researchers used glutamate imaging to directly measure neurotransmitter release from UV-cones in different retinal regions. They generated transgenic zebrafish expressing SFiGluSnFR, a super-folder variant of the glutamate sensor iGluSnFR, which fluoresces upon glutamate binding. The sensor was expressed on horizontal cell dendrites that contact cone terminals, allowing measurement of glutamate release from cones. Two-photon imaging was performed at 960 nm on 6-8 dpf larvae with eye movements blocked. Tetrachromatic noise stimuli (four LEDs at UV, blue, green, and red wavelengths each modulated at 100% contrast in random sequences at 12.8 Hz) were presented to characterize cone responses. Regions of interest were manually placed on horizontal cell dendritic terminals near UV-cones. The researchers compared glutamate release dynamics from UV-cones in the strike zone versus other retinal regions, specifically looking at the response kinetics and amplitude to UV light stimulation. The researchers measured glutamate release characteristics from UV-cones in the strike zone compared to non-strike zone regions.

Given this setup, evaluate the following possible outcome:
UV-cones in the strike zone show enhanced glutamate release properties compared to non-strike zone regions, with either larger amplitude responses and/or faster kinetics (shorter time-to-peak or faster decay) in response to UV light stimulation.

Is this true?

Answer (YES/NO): YES